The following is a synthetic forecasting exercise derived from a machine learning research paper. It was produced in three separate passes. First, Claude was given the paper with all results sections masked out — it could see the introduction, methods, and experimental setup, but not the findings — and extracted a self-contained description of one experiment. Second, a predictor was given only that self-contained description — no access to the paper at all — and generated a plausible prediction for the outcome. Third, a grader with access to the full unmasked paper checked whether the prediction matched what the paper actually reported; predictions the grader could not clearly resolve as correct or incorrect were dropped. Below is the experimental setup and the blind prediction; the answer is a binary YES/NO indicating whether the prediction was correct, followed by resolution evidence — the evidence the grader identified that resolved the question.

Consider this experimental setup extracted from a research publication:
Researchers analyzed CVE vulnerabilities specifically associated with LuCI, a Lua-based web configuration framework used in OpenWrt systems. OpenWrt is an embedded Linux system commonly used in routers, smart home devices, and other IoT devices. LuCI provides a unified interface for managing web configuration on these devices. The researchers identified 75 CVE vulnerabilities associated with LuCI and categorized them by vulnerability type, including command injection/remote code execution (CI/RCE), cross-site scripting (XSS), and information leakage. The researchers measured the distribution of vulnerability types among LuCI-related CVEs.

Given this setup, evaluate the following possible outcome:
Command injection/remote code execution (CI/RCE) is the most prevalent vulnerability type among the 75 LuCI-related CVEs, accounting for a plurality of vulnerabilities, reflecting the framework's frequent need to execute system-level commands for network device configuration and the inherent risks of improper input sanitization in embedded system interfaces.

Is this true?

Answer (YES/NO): YES